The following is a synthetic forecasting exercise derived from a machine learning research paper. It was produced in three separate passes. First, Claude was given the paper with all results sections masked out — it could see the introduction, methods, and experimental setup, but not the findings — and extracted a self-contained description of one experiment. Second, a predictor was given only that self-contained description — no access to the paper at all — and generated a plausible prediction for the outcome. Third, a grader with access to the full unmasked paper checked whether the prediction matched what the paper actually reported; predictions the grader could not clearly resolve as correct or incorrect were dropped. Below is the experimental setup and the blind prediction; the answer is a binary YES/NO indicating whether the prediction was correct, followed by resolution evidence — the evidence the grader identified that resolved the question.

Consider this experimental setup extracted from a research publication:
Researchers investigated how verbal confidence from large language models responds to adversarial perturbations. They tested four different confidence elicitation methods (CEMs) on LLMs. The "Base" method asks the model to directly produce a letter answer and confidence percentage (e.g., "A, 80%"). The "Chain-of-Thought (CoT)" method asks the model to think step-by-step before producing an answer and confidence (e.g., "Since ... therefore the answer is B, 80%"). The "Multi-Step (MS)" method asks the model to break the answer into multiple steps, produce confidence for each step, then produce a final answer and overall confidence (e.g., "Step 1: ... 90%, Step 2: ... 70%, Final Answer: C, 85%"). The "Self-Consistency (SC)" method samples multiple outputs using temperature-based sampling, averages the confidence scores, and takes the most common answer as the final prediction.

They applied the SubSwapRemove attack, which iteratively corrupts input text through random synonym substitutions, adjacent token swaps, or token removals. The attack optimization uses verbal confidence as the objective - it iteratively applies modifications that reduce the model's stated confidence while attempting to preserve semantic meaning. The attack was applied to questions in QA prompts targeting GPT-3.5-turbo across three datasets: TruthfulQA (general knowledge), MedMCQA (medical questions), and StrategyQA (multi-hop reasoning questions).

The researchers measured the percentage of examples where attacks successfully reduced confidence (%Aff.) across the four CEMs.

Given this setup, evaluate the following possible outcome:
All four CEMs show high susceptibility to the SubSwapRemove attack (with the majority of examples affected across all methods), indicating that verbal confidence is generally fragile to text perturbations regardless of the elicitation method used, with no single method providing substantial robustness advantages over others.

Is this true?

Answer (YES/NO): NO